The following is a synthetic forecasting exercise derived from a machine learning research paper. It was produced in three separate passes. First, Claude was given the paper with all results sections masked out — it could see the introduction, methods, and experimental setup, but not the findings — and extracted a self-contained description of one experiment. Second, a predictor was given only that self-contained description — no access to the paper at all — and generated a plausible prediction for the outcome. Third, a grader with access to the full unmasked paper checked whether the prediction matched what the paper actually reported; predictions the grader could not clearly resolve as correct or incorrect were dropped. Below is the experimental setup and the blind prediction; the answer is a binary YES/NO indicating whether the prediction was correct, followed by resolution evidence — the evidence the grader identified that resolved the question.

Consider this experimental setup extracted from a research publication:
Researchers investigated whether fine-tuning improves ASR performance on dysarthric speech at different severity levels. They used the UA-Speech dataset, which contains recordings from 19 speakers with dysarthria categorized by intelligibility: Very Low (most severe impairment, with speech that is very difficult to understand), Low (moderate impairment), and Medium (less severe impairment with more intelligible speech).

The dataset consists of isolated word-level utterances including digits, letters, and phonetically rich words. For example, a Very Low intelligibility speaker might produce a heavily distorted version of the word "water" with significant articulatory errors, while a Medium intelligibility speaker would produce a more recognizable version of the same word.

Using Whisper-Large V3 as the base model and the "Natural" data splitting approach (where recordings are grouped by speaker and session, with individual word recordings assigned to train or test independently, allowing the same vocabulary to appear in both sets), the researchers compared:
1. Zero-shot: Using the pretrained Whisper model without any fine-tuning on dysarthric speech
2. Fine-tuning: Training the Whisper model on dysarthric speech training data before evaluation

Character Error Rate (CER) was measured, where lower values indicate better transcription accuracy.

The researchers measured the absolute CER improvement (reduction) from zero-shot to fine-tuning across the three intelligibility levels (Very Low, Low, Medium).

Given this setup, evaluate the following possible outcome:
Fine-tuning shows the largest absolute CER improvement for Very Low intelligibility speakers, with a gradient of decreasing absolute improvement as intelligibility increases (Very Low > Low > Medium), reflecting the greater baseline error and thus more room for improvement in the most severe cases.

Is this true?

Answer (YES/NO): YES